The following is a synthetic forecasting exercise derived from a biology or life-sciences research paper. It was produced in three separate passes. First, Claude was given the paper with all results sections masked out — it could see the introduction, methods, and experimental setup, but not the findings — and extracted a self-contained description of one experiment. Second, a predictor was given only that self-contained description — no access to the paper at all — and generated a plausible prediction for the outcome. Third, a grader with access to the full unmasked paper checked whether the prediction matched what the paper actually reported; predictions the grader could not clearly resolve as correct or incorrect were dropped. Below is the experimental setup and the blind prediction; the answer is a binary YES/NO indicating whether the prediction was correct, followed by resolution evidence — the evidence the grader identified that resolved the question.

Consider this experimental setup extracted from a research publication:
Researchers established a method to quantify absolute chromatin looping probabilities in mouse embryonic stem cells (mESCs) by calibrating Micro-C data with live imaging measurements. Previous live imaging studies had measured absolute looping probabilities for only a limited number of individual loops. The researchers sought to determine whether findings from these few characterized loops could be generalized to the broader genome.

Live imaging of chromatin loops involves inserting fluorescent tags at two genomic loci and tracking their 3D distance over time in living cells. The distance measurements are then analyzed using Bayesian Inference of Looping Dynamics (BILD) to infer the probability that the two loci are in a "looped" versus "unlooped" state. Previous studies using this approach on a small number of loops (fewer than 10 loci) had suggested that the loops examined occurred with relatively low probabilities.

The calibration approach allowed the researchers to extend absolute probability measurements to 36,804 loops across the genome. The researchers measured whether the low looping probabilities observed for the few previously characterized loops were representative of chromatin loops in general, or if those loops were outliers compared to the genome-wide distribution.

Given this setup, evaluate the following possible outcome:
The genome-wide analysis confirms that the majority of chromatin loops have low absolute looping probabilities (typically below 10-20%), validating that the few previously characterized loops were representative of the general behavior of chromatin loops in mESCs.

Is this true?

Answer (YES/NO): YES